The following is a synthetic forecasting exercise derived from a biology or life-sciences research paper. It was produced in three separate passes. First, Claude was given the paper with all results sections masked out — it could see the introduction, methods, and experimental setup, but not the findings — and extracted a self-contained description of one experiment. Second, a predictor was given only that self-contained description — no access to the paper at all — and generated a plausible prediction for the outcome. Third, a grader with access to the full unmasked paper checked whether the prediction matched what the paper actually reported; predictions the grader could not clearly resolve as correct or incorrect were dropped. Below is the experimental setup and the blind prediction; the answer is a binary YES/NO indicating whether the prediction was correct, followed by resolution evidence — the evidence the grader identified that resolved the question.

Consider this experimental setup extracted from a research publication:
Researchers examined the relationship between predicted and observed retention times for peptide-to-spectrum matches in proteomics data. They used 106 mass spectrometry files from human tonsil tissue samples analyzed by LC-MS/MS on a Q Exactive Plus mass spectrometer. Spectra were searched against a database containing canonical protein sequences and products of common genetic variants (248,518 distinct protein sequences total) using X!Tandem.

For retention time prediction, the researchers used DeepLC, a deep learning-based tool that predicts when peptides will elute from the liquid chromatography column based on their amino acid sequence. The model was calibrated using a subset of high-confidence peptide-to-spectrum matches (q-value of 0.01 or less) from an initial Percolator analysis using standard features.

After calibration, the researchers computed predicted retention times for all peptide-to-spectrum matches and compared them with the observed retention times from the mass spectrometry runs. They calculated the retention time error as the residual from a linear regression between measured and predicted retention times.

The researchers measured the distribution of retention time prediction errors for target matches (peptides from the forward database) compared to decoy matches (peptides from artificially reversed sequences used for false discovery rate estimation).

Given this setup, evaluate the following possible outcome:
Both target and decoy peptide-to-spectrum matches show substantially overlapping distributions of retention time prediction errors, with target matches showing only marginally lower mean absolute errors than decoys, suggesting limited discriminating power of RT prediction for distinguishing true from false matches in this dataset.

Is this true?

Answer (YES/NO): NO